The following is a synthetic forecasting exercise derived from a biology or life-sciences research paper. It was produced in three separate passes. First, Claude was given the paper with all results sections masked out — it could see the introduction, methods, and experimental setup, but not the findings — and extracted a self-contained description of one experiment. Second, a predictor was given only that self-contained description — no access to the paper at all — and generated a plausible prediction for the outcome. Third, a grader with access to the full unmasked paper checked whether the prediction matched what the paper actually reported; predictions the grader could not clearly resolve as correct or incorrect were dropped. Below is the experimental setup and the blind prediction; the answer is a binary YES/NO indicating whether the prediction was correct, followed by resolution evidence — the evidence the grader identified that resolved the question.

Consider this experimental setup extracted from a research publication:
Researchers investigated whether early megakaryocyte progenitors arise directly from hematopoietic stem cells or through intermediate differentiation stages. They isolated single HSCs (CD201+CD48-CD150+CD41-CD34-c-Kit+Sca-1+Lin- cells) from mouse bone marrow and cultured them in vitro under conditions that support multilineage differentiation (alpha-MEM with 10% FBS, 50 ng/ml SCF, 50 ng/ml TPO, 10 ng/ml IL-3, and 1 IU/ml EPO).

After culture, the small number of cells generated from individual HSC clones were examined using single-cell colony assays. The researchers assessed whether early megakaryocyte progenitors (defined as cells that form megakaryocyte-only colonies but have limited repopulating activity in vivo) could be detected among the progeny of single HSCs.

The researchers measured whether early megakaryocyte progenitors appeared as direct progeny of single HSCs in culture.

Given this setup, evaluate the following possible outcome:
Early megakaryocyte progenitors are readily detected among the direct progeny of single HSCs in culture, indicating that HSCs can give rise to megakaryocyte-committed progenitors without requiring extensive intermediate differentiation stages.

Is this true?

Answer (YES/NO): NO